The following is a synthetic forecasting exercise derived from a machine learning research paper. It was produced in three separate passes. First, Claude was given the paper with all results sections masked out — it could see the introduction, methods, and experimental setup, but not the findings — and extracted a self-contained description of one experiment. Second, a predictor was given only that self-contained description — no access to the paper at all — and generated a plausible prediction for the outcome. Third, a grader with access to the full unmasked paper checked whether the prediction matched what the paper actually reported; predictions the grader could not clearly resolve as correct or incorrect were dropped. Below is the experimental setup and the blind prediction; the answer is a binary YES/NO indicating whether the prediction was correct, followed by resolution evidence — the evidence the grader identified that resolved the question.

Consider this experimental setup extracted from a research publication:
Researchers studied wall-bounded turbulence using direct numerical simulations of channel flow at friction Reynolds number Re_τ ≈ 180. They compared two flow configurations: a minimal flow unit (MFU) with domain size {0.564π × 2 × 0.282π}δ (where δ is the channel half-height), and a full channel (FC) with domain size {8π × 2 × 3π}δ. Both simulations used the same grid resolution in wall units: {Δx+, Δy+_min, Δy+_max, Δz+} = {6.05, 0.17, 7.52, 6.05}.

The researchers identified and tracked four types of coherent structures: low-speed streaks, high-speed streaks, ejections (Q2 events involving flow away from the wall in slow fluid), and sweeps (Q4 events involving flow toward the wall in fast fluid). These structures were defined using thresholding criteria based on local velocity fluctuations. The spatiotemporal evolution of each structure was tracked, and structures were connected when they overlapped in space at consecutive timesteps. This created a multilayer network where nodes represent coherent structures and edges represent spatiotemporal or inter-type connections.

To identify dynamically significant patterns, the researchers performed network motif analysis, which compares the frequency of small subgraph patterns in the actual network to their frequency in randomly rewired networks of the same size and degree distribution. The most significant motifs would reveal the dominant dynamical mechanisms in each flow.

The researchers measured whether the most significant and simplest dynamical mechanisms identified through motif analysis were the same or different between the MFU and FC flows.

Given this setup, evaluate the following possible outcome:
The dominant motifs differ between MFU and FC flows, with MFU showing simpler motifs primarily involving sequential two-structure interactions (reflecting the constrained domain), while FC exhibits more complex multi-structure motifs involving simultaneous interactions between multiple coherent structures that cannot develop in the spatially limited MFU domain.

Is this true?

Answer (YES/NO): NO